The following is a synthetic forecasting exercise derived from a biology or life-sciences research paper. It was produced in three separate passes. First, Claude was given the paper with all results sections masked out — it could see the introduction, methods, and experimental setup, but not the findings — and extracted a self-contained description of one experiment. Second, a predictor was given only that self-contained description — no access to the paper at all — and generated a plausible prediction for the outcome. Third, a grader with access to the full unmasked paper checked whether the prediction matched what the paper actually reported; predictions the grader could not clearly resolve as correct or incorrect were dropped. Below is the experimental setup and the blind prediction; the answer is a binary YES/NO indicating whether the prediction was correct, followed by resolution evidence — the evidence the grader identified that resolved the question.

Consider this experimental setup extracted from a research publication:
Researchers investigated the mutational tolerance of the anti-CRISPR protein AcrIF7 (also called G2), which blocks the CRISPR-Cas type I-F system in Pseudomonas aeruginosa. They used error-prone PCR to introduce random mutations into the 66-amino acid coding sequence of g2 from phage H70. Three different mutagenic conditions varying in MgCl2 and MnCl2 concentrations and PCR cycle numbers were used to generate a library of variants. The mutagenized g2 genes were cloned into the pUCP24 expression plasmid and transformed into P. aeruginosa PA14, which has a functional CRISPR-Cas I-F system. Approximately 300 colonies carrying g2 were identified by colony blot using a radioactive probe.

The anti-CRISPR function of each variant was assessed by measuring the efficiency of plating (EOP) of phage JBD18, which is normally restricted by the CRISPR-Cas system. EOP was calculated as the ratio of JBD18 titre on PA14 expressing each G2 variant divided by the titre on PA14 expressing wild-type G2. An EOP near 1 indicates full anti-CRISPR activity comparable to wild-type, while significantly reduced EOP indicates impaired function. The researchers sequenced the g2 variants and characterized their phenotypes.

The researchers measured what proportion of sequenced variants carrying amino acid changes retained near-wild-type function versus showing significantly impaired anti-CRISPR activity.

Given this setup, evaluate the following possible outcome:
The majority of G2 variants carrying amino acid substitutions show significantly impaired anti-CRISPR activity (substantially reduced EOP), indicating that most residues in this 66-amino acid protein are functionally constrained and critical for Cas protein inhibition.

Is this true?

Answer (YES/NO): NO